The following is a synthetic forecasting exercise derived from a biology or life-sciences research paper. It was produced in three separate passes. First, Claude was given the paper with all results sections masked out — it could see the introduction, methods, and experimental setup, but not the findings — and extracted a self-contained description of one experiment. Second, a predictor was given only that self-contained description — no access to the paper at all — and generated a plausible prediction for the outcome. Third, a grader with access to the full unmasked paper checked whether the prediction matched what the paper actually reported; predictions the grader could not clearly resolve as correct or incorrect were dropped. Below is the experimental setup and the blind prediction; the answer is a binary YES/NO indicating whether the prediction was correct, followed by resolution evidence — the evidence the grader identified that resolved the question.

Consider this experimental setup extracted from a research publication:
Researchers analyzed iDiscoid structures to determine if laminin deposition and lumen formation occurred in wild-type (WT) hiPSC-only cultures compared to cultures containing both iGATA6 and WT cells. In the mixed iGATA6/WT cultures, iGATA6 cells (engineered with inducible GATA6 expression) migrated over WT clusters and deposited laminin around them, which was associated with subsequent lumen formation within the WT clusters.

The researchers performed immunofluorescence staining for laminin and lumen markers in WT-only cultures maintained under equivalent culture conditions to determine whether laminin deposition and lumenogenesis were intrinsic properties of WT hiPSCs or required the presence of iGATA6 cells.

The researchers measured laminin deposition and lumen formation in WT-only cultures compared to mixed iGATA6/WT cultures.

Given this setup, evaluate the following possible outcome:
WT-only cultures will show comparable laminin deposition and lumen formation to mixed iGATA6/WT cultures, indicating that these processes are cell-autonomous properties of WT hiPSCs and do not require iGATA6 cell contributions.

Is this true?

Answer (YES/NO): NO